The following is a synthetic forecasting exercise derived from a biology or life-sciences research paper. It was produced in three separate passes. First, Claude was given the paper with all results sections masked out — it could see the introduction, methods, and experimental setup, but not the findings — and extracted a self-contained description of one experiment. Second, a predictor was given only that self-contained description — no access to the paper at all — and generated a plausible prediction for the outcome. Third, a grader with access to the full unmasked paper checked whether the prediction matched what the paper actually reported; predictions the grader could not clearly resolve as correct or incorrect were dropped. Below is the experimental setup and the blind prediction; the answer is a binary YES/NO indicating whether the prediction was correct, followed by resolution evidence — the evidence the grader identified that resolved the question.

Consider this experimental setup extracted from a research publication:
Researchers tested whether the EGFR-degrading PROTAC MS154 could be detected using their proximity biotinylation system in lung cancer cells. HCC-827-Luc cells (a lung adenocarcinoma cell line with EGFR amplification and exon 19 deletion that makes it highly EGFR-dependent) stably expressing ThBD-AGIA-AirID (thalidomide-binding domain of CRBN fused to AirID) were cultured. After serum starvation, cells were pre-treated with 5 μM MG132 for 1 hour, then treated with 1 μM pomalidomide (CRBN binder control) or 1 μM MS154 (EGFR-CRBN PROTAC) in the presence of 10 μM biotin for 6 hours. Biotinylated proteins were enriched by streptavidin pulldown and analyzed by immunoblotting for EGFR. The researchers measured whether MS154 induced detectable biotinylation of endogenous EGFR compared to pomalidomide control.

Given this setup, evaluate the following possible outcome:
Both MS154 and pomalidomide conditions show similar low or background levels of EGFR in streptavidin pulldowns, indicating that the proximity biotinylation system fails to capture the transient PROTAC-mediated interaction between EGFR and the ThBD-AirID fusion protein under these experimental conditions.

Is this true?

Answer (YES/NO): NO